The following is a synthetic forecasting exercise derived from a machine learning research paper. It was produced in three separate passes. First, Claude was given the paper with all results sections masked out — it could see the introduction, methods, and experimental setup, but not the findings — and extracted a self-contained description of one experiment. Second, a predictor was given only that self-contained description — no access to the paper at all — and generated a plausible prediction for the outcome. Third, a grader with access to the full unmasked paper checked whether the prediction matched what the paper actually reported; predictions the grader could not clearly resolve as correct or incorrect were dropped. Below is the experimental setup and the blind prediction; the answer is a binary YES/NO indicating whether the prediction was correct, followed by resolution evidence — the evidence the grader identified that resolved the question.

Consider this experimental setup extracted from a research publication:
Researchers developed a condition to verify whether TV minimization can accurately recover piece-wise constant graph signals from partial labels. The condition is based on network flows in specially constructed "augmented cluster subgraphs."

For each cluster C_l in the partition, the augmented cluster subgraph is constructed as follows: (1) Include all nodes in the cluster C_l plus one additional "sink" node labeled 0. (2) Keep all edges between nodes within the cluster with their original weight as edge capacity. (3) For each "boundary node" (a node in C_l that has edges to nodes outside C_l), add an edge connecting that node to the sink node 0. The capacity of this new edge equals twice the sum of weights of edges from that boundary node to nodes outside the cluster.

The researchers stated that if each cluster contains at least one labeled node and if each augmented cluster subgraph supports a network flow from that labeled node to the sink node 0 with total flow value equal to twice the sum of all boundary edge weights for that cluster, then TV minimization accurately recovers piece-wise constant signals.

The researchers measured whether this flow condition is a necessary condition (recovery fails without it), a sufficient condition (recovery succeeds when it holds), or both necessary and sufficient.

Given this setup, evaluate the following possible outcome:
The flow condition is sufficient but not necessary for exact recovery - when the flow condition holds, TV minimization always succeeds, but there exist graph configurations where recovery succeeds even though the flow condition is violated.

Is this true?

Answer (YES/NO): NO